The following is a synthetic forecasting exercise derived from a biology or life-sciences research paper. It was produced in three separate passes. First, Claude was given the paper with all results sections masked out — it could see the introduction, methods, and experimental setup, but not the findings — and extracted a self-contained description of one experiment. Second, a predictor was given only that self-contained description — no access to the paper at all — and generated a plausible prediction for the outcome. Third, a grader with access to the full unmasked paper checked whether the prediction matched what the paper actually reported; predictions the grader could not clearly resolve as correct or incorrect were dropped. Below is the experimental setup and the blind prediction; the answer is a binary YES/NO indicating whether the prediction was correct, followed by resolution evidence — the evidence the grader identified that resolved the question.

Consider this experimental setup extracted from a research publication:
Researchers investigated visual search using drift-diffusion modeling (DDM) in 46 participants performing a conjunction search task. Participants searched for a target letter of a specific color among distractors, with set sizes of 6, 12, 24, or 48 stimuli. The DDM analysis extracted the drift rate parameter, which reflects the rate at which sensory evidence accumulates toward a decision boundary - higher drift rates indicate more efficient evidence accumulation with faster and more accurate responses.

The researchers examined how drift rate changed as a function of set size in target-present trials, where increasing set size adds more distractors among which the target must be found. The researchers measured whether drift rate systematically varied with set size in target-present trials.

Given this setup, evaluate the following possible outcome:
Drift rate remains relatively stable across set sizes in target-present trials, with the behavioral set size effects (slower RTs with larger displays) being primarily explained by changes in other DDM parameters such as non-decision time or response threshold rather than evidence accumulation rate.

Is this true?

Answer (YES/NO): NO